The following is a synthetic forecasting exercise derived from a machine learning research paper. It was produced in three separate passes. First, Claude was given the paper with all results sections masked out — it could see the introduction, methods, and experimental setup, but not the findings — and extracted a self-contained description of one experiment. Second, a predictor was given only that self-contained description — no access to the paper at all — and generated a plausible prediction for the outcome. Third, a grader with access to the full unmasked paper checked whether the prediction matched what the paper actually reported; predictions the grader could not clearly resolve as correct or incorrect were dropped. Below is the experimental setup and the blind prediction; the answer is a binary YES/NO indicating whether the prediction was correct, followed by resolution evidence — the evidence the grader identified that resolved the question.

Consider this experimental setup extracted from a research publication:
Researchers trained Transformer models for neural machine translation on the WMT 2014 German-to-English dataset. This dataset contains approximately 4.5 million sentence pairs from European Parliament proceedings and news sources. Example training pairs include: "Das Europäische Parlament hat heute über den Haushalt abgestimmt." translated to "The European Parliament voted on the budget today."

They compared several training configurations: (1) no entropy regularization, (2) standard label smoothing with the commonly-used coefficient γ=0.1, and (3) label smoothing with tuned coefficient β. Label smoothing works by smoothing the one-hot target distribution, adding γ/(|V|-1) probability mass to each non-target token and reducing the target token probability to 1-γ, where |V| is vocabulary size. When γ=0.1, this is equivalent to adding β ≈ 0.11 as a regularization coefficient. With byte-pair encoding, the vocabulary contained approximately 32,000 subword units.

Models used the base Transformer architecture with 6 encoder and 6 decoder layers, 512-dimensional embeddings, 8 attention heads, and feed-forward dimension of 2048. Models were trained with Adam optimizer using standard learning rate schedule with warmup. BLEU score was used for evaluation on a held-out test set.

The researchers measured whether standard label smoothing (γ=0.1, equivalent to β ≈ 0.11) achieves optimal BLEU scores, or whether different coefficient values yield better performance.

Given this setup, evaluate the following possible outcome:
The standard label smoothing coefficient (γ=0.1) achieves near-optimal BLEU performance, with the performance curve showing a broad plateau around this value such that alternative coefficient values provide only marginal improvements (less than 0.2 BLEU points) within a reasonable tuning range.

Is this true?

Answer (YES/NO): NO